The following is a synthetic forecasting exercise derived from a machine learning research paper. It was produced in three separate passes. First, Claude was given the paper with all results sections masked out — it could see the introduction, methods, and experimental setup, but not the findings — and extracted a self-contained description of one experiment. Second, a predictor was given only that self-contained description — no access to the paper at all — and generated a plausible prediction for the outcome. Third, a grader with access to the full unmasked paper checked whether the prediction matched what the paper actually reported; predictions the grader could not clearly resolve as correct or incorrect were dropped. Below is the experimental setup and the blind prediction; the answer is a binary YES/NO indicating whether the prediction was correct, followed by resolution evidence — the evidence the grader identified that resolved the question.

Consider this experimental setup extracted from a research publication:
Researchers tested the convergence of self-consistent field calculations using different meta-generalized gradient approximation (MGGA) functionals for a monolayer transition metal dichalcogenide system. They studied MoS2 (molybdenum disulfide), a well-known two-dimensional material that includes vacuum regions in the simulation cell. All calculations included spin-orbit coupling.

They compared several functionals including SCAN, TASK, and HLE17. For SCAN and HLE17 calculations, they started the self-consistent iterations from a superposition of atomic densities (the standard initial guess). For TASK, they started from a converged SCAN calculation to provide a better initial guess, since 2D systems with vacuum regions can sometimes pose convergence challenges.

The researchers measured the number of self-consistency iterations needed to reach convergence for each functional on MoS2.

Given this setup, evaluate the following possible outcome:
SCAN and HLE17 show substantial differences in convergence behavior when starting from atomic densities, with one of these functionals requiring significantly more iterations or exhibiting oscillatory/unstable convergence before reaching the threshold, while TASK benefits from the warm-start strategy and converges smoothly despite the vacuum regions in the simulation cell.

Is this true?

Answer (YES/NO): NO